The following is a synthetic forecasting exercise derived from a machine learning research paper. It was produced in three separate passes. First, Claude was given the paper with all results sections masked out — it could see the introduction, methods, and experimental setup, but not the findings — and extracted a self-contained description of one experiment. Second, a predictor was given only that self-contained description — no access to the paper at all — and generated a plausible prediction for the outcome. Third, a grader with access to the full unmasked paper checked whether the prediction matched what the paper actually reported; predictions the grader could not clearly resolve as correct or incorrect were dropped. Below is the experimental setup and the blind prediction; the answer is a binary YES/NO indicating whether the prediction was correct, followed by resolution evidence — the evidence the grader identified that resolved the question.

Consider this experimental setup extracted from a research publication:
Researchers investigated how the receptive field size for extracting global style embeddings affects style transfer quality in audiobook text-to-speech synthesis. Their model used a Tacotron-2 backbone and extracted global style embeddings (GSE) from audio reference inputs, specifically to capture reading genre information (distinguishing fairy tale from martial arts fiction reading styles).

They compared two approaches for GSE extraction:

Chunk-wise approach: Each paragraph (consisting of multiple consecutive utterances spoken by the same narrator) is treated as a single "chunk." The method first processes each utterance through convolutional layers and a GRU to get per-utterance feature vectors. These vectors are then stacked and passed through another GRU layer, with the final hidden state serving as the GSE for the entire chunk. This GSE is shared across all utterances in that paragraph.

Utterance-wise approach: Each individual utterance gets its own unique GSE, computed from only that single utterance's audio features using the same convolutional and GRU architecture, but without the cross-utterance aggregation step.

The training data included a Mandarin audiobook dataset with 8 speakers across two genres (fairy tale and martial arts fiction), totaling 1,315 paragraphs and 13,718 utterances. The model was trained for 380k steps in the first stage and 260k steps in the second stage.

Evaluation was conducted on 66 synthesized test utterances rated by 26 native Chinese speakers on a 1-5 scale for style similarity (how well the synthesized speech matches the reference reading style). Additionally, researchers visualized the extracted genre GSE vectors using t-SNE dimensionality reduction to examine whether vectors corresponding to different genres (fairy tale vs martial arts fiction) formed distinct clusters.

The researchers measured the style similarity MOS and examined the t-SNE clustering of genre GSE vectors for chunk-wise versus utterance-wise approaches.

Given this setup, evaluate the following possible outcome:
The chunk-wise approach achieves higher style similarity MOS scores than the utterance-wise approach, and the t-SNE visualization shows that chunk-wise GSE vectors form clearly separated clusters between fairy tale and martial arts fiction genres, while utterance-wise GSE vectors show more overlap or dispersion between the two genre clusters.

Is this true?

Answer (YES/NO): YES